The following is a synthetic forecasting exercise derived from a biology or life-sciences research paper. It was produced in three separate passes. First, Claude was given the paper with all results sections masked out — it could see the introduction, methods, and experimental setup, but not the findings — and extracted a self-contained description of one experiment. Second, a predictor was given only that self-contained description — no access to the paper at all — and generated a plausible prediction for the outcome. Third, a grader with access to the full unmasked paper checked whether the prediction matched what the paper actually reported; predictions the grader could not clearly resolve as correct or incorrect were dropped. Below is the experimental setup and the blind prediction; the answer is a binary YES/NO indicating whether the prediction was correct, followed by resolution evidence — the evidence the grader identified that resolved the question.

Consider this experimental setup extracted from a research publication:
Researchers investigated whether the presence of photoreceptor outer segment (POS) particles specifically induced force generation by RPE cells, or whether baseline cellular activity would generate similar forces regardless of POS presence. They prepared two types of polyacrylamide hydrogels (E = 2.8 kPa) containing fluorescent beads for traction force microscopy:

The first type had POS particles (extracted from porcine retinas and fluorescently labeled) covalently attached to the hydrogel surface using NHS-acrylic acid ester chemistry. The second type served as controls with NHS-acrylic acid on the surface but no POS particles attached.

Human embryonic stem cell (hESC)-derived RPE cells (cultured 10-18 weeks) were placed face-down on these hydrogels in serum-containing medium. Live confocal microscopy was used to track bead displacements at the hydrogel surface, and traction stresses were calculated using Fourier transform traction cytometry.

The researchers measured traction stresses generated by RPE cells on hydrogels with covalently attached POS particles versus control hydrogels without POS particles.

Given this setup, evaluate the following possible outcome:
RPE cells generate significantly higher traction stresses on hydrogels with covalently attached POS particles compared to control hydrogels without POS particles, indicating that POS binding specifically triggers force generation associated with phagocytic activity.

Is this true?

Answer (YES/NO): YES